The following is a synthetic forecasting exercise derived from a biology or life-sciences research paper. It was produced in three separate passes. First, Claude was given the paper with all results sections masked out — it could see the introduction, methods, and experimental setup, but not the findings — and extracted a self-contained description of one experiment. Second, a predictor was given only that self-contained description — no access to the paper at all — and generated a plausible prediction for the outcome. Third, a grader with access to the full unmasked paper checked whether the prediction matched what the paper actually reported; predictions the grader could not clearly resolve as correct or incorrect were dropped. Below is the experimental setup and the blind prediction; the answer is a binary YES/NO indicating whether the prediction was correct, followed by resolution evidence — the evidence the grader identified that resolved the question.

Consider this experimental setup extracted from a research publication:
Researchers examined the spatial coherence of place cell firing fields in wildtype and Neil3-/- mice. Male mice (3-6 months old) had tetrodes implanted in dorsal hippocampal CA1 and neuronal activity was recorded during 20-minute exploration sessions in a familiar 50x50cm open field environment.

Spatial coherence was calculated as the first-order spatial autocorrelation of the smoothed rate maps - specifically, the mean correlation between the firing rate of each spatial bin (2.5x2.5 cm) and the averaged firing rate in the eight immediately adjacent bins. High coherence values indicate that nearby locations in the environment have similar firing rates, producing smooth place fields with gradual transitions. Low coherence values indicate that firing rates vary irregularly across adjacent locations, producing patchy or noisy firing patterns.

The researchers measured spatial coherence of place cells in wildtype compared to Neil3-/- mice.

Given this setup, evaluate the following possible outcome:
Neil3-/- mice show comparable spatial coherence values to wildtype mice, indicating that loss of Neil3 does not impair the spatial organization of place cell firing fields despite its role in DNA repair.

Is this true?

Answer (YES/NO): YES